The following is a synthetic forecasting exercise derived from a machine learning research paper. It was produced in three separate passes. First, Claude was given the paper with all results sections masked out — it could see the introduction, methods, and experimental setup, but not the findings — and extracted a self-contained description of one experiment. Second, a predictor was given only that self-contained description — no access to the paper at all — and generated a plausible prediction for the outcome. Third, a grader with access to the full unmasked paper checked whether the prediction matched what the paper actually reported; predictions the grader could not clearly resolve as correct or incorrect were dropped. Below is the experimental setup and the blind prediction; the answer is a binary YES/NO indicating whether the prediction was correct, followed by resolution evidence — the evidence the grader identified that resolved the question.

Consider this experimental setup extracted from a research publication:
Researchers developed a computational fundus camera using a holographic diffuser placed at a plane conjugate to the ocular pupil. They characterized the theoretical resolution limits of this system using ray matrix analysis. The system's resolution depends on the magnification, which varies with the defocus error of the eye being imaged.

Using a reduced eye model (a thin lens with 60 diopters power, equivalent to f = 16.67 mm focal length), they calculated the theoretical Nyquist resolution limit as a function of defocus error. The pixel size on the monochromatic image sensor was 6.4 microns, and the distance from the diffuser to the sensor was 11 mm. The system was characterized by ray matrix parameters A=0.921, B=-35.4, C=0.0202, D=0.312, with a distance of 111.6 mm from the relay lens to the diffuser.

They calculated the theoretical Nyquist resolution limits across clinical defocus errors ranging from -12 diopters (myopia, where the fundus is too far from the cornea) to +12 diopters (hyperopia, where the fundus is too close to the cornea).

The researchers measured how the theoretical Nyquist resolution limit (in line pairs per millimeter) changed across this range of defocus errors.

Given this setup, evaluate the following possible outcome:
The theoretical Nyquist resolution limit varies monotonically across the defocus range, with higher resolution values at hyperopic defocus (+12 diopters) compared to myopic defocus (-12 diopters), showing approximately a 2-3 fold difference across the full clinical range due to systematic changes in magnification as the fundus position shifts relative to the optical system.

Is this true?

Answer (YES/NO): NO